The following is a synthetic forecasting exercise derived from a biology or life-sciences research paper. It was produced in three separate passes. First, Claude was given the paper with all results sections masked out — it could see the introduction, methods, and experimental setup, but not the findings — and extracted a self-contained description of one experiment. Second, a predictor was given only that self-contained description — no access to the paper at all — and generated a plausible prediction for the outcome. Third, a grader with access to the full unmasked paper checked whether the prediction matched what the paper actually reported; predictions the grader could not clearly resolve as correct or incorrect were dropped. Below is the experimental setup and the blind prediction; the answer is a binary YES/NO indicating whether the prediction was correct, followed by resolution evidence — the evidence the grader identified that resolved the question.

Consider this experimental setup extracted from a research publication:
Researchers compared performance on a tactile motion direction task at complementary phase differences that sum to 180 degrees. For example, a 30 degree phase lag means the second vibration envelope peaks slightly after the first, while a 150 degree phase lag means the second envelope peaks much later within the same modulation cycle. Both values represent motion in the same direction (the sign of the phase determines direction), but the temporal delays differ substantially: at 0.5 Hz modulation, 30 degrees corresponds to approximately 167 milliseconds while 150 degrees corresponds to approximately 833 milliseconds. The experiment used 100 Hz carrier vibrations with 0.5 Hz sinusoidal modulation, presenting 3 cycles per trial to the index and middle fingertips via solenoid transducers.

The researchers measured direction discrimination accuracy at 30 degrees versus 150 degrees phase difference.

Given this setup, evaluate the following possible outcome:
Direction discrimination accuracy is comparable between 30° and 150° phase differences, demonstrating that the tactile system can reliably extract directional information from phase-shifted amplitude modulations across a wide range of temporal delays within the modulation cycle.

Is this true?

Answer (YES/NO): NO